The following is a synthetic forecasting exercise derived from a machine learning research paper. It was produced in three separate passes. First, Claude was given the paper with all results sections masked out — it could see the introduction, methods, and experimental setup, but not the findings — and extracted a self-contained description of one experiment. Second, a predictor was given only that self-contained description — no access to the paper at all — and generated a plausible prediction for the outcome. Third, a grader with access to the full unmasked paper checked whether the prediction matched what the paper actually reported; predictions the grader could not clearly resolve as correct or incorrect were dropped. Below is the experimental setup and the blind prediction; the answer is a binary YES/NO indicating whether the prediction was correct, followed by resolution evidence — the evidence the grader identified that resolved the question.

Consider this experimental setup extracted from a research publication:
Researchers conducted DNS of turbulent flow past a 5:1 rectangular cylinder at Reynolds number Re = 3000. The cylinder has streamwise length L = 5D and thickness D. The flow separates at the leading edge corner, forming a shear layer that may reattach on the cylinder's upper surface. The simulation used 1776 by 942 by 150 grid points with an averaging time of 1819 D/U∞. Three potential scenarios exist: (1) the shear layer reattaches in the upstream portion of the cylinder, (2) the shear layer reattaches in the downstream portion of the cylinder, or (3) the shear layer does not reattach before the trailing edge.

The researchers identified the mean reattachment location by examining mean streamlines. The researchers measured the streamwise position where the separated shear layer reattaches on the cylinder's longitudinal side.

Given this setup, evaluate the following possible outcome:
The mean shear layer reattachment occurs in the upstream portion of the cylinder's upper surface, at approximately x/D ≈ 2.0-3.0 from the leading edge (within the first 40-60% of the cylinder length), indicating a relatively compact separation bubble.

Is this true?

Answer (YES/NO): NO